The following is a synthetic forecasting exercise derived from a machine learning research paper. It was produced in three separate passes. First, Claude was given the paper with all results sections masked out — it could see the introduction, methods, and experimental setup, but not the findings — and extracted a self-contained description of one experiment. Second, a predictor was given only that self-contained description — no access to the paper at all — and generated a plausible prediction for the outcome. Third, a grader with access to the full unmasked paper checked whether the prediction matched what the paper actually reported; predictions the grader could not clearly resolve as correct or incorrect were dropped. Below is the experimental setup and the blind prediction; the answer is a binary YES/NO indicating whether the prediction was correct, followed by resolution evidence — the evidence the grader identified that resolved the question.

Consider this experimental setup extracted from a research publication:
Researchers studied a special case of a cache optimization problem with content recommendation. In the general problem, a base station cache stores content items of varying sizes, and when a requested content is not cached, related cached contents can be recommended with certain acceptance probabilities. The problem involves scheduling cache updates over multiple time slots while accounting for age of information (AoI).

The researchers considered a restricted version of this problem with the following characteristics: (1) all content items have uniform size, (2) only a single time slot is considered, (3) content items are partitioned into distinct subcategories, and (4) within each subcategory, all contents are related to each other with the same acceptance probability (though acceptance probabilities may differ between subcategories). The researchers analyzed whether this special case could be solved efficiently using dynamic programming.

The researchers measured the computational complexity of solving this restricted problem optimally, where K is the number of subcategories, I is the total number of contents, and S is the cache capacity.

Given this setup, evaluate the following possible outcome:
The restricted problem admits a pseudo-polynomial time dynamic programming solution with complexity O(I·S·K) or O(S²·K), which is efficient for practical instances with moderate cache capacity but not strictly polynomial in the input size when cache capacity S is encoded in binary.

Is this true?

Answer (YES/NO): NO